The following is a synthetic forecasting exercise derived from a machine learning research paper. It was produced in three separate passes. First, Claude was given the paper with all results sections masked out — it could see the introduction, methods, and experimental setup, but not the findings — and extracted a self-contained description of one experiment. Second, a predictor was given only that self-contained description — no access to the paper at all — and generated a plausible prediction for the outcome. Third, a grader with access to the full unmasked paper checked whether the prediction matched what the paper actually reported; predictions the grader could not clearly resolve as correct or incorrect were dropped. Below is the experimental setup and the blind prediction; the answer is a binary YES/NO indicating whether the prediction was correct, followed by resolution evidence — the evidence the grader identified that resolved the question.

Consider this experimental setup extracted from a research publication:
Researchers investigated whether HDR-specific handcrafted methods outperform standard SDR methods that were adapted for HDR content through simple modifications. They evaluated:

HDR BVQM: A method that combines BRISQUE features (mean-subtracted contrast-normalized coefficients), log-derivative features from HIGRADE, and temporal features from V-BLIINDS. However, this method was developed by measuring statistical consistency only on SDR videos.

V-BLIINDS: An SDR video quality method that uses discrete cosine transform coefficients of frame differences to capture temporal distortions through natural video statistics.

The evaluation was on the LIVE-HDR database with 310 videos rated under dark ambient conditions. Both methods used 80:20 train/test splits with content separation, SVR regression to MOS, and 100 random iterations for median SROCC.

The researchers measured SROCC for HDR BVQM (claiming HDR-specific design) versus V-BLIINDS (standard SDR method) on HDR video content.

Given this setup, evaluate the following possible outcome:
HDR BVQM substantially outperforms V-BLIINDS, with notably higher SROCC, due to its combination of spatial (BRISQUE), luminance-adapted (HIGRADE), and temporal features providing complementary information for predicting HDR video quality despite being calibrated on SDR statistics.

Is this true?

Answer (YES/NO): NO